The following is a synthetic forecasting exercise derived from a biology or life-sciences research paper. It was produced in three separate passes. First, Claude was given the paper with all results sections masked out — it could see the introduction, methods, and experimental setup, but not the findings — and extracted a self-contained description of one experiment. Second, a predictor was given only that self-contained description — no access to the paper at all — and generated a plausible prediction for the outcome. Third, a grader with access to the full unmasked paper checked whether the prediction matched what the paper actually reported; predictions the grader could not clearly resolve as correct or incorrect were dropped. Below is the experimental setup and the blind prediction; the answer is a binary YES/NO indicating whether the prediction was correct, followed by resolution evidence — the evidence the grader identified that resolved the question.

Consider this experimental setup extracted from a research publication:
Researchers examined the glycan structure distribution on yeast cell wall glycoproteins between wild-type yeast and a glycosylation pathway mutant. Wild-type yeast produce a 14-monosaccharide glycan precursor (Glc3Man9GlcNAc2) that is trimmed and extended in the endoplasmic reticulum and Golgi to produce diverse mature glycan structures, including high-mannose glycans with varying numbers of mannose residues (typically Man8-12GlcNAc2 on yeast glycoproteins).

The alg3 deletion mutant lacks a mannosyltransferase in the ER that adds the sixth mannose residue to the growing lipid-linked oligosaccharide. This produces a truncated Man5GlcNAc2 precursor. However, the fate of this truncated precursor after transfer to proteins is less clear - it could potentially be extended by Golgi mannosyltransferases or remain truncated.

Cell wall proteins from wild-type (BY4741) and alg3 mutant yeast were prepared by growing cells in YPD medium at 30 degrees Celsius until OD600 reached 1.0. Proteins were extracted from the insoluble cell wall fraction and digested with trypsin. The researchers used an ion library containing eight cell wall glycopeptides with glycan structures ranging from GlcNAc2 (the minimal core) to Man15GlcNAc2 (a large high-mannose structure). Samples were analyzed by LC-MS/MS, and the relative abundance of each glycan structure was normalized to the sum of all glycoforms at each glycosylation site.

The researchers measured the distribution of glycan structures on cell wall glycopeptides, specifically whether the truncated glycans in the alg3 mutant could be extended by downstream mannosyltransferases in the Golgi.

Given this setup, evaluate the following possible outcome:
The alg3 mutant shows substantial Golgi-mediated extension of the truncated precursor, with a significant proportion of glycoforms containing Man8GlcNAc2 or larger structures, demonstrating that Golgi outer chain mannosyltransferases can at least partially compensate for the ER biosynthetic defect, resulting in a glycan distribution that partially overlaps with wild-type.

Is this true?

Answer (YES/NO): NO